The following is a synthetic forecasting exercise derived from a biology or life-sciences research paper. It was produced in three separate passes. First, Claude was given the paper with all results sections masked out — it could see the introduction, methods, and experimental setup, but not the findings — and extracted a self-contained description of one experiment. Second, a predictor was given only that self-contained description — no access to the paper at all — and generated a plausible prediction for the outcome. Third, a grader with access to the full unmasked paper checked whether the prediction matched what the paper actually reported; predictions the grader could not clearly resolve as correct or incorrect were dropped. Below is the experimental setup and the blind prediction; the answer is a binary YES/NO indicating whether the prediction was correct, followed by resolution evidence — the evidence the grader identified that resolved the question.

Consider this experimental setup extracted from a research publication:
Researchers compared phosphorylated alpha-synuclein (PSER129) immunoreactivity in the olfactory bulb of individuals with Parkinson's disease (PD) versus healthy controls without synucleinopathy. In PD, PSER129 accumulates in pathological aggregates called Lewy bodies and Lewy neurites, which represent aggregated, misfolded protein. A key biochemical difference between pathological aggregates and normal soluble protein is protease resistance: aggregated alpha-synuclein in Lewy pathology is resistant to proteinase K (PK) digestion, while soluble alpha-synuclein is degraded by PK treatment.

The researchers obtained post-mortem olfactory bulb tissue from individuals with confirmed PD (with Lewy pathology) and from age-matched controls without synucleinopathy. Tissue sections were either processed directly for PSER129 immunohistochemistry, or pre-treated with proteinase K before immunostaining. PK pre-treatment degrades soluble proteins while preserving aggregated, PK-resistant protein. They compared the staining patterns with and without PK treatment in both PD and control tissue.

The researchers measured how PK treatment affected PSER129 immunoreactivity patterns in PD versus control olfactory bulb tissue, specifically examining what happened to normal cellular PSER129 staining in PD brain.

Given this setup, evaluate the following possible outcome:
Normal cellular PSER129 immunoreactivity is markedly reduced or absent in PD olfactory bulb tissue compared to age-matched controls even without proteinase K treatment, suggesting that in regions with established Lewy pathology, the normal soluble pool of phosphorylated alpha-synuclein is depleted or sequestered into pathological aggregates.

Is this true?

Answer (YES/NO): YES